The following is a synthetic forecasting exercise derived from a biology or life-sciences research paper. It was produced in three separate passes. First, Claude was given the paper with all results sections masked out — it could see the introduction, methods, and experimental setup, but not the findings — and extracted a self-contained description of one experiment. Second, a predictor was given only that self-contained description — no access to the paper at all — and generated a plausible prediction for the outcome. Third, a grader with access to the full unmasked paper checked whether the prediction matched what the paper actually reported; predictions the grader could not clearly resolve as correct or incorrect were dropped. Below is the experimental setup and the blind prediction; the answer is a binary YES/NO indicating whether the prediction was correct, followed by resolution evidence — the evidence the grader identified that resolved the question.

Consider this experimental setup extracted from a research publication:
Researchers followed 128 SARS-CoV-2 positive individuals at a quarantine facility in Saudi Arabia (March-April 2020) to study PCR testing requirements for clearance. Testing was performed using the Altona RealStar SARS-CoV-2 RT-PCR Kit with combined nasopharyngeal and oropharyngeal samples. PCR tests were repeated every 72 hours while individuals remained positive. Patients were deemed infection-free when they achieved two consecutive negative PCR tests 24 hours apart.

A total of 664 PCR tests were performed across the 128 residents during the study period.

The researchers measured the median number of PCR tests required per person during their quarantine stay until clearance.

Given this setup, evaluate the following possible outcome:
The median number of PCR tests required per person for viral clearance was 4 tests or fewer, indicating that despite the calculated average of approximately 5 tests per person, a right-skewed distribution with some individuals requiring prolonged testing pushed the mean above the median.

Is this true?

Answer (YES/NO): NO